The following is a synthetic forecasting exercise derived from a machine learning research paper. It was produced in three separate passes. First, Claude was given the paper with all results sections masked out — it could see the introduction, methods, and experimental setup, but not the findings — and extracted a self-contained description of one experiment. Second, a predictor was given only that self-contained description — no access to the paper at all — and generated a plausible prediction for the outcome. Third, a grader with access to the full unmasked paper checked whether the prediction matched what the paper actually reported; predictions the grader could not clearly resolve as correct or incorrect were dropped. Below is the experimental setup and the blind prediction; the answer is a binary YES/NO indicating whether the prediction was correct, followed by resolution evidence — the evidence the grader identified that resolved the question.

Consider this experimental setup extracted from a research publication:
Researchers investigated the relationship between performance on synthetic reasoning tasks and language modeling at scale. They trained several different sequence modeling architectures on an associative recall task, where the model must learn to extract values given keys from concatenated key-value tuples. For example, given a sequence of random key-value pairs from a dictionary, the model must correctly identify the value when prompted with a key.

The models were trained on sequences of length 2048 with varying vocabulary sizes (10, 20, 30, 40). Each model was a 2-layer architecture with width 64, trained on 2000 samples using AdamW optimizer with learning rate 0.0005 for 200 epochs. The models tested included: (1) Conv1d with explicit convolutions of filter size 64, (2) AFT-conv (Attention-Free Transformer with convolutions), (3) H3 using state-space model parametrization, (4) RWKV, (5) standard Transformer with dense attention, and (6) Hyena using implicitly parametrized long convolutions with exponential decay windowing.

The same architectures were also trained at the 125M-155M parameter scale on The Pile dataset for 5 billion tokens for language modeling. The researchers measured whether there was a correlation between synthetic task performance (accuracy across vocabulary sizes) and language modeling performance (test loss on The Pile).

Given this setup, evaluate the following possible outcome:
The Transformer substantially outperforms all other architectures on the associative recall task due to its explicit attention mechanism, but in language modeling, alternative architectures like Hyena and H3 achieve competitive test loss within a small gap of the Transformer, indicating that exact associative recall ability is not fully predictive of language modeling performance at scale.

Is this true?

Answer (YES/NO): NO